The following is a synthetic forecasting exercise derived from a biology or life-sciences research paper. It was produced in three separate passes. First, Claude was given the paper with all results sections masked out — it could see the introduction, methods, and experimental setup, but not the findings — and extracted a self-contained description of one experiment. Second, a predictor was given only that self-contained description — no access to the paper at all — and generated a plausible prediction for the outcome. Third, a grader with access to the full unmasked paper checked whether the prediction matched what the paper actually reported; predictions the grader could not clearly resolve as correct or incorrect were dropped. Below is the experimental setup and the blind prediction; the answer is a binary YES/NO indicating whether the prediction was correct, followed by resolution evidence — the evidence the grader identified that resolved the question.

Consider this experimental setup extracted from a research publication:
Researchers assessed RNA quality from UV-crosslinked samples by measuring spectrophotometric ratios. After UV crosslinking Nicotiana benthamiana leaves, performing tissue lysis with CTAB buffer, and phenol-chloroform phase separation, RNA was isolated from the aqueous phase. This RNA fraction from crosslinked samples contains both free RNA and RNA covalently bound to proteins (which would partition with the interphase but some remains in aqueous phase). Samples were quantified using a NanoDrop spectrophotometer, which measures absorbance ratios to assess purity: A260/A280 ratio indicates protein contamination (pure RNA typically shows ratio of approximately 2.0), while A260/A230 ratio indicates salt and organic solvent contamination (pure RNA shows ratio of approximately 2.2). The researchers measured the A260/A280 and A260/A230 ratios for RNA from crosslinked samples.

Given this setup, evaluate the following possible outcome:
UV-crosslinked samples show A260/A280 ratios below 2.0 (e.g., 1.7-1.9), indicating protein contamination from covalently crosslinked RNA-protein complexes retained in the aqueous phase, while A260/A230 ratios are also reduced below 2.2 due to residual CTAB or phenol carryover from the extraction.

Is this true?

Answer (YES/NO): NO